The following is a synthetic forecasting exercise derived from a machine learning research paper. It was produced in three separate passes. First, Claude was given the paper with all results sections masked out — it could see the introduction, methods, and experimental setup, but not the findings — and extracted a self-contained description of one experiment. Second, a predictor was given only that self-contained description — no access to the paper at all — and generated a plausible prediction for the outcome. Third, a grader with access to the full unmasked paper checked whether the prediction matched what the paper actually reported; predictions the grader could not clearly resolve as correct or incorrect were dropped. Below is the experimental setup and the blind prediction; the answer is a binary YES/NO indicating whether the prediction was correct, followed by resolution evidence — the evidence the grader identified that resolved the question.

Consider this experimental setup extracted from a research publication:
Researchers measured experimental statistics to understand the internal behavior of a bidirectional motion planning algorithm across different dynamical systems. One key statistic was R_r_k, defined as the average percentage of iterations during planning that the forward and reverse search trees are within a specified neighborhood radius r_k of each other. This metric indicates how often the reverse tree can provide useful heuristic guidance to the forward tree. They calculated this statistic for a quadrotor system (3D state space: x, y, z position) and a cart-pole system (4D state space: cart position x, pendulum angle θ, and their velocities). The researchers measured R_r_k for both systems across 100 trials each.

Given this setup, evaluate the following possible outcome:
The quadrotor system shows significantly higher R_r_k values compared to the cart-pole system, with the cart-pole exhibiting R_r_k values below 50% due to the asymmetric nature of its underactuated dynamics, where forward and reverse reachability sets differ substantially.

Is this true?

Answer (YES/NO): NO